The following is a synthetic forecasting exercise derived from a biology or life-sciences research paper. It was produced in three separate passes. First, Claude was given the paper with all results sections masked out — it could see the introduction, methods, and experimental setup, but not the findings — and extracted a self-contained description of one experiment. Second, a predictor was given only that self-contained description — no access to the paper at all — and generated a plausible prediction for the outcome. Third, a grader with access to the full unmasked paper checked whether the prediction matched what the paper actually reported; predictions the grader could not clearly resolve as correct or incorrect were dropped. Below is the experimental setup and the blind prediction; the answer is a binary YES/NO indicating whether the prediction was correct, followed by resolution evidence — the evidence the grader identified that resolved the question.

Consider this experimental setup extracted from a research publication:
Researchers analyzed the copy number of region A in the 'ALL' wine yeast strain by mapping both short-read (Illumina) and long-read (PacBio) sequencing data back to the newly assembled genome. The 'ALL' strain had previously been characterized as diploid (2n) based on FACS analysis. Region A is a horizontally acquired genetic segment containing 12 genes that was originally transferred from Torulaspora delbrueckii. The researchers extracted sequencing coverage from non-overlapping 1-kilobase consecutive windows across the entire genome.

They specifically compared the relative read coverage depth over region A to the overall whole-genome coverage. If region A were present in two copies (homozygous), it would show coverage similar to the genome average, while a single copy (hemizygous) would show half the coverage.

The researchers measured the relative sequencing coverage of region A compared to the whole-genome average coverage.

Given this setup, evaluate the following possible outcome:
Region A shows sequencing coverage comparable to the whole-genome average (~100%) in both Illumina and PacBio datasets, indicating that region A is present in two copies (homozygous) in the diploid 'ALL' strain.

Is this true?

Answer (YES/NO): NO